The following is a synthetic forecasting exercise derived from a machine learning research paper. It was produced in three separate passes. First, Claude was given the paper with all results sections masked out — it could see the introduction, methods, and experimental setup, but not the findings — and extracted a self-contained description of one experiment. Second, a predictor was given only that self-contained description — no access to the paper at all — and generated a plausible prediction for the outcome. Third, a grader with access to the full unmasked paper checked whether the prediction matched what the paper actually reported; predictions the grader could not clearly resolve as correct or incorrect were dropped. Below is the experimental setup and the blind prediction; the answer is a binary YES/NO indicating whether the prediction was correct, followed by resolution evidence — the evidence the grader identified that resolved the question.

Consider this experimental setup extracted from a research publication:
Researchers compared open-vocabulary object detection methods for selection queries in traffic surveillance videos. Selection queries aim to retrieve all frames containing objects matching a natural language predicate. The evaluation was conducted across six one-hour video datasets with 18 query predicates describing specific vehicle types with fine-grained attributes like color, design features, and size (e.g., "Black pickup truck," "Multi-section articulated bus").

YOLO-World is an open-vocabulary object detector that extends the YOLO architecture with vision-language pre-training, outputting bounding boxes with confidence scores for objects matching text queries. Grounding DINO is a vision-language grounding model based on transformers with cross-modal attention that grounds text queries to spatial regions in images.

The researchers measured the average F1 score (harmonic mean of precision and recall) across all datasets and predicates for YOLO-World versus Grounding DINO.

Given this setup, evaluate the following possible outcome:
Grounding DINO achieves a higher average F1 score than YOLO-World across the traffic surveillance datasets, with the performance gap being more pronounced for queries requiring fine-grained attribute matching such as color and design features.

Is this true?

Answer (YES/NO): NO